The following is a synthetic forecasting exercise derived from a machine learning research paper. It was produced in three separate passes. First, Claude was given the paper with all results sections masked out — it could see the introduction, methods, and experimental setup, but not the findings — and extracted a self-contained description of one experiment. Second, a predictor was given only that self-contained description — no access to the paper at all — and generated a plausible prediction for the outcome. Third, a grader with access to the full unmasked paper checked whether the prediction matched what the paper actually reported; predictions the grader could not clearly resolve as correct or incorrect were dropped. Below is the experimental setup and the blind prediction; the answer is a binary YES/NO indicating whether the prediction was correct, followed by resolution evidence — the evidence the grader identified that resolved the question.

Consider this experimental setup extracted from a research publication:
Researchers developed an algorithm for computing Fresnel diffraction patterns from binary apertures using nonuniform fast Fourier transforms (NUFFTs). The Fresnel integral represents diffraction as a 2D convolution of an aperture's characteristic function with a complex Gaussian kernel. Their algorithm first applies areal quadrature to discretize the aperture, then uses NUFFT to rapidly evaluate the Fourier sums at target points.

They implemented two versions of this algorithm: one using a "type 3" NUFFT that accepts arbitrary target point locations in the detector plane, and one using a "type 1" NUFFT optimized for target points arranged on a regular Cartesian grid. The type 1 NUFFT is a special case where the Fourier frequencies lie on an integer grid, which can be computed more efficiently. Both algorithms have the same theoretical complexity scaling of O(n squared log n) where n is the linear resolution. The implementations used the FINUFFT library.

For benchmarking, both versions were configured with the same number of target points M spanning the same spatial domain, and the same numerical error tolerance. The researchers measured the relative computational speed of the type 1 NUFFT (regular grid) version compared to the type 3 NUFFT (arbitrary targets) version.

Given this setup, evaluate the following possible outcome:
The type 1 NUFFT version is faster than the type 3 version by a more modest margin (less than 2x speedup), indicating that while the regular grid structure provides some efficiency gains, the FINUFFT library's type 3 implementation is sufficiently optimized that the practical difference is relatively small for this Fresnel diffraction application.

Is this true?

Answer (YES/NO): NO